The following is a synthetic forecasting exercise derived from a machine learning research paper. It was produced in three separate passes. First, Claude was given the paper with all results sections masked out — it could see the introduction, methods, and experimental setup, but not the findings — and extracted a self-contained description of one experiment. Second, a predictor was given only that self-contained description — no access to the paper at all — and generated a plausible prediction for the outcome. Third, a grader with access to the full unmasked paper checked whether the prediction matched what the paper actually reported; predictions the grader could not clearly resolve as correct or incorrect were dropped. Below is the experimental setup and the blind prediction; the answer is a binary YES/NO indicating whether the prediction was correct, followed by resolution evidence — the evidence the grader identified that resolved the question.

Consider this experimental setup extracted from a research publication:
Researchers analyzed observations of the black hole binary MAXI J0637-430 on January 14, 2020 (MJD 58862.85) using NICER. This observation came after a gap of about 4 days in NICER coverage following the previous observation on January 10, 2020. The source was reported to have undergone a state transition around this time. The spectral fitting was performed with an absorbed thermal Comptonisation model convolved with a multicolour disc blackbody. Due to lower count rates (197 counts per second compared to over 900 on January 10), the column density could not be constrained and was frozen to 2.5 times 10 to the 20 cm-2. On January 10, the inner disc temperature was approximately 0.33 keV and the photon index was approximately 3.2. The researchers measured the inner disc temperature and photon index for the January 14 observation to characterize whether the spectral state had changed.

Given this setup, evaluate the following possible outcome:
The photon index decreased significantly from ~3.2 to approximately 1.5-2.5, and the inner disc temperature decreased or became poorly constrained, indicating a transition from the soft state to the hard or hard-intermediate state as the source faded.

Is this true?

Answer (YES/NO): YES